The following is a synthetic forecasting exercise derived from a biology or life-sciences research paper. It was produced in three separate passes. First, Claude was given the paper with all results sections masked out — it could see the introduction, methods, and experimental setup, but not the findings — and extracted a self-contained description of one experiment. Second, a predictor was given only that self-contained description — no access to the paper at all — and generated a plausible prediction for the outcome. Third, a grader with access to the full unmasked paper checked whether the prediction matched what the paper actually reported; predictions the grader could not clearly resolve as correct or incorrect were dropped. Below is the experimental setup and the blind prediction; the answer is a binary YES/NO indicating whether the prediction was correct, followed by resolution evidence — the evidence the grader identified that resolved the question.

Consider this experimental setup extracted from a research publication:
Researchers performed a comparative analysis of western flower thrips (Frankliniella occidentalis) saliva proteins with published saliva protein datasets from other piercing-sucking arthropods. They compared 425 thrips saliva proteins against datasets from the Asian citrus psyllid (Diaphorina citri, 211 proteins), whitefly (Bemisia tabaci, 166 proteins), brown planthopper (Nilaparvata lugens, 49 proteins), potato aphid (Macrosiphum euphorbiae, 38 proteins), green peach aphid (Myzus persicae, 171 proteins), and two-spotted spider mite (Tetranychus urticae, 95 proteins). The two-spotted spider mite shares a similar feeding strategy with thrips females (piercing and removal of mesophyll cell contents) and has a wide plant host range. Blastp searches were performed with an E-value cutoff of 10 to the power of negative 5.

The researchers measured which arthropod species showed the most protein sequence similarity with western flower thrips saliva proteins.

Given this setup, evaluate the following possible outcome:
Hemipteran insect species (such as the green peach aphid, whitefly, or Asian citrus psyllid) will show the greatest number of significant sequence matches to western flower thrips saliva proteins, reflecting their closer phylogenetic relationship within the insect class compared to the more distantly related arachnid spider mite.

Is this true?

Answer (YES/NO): YES